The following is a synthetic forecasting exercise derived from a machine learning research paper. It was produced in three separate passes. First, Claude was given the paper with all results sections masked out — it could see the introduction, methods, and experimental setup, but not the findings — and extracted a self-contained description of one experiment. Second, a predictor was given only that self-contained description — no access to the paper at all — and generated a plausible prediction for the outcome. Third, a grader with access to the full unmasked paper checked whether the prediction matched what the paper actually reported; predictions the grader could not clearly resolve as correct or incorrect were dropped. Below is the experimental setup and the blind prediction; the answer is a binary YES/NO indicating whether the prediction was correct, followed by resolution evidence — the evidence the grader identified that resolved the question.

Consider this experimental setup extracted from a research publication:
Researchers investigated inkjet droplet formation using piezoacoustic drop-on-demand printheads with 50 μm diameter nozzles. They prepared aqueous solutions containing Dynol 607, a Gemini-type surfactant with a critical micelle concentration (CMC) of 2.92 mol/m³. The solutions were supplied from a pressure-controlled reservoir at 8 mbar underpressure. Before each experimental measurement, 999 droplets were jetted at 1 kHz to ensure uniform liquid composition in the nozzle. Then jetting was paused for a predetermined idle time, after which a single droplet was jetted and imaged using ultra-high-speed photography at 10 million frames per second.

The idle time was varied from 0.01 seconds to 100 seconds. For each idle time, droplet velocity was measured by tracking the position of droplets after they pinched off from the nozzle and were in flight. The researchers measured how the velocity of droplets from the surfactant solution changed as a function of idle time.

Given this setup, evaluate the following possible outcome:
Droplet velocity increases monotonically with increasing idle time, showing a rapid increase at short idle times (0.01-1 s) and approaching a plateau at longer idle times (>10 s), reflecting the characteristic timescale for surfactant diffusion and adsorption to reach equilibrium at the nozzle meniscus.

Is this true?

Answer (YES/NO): NO